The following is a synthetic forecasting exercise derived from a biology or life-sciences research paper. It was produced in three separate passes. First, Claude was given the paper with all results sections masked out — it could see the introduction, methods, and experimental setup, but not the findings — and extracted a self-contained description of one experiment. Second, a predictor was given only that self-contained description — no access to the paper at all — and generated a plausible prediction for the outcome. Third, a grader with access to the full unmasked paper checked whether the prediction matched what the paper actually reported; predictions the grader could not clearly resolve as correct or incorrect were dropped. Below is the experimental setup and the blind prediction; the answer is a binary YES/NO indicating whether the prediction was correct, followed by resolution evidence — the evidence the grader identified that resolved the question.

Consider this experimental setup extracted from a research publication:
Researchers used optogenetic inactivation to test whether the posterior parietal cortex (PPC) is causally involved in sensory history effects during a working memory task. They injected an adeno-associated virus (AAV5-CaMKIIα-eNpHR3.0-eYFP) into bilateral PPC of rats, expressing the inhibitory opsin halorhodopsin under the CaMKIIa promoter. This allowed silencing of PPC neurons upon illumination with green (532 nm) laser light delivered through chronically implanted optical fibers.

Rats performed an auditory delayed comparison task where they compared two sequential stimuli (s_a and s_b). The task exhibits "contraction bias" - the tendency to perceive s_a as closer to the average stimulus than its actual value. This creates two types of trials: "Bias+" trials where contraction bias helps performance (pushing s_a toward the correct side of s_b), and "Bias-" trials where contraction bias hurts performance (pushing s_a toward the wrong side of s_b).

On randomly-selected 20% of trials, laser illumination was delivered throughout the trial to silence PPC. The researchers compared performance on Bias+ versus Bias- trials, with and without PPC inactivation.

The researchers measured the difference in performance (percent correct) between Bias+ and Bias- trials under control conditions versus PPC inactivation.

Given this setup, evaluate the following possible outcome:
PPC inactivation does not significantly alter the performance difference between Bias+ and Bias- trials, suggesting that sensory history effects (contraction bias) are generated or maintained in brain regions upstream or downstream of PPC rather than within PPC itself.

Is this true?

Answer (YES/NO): NO